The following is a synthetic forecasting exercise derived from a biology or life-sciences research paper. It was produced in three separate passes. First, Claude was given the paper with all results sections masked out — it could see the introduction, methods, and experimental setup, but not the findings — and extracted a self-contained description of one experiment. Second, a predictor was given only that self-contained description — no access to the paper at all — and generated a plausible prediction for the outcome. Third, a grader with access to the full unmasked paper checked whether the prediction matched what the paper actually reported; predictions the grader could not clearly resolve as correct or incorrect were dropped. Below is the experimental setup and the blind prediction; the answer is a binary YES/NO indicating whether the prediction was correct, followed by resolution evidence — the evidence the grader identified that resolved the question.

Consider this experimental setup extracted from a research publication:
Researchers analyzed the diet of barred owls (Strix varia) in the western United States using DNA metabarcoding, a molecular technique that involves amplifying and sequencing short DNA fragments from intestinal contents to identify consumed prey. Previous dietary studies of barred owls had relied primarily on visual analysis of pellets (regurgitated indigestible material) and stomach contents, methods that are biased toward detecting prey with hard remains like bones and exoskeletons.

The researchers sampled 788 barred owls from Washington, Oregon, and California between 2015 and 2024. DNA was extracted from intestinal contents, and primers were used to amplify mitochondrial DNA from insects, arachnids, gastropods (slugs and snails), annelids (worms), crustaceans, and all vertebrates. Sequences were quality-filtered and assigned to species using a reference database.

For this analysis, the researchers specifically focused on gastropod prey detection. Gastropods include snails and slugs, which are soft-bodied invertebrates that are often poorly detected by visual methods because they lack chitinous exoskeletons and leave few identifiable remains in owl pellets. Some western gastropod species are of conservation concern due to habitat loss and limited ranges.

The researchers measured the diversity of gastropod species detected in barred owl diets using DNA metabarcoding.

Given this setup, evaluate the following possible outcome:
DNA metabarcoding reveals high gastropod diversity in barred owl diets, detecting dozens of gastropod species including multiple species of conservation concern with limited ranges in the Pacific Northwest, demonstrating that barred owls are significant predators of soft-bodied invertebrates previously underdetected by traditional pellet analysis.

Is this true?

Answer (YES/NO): NO